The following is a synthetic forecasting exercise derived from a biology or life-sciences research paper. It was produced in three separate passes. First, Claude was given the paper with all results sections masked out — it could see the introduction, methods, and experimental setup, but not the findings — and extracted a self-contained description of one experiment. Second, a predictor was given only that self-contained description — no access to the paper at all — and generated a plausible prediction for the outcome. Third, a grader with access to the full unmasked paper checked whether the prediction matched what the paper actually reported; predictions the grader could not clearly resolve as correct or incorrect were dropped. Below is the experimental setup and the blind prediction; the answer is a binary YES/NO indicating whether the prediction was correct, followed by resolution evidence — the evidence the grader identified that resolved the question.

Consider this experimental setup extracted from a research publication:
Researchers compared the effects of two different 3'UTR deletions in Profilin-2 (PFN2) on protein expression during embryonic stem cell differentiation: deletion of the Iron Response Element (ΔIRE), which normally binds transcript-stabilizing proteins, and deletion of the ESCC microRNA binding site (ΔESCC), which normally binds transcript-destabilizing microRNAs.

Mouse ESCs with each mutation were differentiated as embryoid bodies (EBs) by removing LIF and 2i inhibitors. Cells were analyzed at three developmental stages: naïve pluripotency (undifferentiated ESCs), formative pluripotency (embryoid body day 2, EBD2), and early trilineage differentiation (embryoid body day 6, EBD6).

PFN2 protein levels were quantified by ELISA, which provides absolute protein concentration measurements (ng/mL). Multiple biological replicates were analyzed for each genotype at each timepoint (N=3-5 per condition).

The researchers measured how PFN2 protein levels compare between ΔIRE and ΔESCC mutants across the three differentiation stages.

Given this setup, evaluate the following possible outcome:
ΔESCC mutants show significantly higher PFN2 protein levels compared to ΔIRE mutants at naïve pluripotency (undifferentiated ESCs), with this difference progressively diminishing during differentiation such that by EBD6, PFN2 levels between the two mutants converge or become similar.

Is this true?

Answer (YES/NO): NO